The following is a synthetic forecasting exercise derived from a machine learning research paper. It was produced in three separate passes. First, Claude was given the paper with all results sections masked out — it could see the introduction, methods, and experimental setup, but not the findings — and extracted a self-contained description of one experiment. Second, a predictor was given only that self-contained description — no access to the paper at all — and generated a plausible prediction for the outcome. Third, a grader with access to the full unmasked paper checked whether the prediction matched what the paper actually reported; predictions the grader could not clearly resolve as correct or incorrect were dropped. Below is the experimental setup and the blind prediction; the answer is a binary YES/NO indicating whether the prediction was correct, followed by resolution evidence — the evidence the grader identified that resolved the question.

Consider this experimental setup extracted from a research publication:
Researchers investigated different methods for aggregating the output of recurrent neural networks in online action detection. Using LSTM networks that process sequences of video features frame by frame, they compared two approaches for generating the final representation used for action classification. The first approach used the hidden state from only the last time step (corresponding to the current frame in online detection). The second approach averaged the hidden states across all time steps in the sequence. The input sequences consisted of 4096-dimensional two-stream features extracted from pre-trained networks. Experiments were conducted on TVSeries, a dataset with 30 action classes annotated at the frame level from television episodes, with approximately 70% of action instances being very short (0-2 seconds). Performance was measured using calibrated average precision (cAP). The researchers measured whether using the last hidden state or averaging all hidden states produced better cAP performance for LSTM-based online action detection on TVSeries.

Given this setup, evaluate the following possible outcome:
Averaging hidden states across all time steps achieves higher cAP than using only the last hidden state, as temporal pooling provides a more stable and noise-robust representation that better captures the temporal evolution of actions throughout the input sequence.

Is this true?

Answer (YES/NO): NO